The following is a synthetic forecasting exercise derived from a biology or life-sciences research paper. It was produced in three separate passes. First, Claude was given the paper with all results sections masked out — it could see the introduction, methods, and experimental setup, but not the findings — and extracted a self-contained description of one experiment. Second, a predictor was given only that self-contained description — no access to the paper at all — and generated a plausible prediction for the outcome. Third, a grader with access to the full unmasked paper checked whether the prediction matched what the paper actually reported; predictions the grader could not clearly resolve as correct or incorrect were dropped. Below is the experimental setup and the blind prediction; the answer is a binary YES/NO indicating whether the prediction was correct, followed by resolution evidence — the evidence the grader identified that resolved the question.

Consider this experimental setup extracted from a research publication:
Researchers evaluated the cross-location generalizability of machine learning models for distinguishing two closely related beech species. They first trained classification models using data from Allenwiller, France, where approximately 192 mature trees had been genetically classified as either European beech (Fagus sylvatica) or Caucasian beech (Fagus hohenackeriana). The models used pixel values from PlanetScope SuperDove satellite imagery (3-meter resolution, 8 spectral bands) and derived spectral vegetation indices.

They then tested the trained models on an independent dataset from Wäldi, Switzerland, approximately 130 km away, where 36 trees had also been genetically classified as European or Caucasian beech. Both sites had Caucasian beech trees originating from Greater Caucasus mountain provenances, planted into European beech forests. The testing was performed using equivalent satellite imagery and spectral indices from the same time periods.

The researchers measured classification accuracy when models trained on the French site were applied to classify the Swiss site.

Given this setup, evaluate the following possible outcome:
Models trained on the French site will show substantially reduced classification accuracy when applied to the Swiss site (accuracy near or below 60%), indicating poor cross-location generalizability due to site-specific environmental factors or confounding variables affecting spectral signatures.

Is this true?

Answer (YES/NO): NO